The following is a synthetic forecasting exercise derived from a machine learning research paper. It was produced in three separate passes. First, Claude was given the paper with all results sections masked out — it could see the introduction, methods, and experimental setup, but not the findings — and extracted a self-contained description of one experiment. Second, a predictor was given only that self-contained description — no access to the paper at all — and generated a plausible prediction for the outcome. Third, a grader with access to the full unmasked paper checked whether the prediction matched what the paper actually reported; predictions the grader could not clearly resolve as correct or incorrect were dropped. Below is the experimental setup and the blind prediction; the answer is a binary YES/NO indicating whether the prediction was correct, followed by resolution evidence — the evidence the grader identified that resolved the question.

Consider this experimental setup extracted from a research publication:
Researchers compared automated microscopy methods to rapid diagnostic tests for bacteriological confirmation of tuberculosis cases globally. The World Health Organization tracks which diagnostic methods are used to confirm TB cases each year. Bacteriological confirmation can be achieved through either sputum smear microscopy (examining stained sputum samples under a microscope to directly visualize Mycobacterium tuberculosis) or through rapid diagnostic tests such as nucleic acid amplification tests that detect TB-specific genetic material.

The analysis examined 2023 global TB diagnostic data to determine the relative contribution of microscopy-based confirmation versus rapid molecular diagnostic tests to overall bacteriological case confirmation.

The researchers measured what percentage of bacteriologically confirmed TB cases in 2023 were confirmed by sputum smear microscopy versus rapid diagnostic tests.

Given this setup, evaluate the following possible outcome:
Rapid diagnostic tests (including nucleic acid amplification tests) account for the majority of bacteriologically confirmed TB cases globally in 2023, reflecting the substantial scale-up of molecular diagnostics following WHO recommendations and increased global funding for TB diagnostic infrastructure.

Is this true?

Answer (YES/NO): NO